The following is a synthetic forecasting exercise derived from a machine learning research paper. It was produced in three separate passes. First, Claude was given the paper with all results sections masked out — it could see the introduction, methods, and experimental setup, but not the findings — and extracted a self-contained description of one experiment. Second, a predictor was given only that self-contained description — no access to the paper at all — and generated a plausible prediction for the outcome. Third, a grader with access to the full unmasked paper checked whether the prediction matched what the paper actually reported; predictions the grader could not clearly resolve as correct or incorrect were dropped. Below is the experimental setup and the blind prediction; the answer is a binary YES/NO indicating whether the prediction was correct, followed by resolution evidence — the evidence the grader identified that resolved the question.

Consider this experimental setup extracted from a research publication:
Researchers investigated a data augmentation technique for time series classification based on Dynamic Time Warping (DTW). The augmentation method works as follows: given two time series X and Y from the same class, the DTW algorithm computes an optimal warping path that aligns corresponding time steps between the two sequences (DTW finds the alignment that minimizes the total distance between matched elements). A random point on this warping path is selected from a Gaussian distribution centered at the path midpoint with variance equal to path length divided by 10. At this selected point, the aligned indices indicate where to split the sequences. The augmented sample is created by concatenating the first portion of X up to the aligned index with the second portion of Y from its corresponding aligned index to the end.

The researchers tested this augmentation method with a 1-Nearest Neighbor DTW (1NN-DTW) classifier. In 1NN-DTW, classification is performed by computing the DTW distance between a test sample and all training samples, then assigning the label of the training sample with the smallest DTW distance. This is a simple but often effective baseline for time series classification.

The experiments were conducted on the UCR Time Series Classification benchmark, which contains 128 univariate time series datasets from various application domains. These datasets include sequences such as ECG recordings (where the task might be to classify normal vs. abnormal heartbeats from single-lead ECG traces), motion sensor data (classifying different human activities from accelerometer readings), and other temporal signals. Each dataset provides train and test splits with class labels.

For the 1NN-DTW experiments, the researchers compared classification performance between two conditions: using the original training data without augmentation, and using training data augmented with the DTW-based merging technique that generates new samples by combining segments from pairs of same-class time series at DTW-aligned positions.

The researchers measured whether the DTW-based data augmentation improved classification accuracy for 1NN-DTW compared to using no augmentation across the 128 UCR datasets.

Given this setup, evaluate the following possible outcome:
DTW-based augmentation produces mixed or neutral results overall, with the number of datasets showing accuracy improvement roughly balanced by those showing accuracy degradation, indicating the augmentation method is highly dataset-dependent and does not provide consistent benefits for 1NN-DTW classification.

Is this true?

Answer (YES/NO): YES